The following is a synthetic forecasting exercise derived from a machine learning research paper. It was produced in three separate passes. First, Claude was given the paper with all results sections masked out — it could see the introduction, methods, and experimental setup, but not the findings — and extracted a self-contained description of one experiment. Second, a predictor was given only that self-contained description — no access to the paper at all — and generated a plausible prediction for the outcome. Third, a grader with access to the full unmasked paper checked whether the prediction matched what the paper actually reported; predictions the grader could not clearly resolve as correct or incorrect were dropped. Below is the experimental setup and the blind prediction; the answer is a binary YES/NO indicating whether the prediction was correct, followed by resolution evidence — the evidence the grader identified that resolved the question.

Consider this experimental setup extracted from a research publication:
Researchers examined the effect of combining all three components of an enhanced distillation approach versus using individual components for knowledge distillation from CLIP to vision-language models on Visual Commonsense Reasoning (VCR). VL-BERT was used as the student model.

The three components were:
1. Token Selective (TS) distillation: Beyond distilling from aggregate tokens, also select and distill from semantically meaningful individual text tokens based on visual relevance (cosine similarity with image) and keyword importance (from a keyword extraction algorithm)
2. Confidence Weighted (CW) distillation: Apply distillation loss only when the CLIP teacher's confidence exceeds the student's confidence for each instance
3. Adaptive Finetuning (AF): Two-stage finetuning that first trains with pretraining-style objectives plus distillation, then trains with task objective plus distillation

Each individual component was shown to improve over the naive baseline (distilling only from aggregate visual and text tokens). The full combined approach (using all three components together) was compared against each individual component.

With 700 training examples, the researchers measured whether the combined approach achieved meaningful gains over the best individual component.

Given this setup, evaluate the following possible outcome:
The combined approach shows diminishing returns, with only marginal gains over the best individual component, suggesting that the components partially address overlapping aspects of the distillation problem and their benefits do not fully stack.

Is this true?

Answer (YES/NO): YES